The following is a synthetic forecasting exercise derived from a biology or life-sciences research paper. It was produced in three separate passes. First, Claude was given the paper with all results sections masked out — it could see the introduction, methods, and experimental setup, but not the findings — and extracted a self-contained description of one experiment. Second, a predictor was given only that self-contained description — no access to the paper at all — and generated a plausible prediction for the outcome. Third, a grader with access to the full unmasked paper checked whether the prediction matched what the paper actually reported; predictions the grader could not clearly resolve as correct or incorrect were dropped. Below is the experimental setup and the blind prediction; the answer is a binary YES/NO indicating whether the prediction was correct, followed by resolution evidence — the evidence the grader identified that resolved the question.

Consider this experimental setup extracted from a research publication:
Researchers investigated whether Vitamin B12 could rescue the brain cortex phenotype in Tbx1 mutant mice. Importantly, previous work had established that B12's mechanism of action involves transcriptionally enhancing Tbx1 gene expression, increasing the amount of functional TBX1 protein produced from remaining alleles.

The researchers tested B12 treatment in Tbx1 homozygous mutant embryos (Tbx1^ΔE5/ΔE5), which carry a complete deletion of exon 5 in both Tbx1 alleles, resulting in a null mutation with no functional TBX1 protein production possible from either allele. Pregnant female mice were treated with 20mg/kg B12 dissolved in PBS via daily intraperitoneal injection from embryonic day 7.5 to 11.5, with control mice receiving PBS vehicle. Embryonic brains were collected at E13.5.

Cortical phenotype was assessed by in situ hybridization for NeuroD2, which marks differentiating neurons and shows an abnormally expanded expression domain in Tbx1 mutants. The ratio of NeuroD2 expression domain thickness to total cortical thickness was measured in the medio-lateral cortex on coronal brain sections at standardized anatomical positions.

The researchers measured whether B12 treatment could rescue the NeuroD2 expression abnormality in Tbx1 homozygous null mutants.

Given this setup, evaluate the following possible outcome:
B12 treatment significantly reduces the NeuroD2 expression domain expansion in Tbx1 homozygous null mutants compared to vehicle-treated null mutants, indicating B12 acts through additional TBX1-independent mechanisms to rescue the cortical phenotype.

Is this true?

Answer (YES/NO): YES